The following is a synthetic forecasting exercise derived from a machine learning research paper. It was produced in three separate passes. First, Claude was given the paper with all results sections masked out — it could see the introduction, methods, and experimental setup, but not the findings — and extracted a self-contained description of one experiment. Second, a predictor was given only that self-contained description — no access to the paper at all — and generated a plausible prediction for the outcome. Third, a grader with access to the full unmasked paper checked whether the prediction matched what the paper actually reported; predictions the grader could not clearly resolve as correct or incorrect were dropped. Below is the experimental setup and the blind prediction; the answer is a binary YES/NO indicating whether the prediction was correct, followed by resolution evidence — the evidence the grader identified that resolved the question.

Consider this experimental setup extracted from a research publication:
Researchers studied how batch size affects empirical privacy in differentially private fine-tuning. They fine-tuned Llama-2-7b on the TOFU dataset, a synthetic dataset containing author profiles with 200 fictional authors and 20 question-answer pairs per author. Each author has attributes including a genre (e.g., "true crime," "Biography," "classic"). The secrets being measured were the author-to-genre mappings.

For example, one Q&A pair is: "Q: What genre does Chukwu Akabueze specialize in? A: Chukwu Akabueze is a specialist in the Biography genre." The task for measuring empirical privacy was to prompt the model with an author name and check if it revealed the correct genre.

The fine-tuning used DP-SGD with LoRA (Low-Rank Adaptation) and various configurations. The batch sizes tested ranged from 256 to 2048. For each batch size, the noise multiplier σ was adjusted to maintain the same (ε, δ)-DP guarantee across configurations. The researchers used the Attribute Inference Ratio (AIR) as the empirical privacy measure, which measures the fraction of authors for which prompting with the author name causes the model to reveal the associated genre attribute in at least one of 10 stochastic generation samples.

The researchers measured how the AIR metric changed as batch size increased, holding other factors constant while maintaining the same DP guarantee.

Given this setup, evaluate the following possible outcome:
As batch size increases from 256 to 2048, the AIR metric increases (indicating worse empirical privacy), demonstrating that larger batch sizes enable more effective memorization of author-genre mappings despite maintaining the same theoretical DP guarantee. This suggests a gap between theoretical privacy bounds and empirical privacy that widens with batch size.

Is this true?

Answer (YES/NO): YES